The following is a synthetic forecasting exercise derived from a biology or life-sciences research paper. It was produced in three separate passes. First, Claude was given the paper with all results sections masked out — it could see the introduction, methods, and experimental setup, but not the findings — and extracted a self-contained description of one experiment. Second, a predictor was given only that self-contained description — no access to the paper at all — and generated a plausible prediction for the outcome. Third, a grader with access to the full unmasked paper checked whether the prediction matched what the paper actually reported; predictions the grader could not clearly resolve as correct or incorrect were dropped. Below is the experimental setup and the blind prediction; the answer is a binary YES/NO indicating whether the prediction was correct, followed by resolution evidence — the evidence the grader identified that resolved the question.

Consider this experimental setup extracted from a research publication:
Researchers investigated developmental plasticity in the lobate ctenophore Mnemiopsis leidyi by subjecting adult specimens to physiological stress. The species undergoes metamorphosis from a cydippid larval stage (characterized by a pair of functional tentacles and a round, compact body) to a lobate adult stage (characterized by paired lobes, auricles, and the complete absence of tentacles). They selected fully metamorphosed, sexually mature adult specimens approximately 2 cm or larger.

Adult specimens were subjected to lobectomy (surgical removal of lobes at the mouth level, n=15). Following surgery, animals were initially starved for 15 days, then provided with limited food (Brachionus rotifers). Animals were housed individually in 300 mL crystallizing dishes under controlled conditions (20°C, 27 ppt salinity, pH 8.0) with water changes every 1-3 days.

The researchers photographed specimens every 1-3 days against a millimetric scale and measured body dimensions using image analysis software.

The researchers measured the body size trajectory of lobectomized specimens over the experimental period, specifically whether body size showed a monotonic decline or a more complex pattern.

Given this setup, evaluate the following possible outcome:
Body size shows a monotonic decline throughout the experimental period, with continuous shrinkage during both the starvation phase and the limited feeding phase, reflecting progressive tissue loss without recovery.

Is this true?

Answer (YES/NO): NO